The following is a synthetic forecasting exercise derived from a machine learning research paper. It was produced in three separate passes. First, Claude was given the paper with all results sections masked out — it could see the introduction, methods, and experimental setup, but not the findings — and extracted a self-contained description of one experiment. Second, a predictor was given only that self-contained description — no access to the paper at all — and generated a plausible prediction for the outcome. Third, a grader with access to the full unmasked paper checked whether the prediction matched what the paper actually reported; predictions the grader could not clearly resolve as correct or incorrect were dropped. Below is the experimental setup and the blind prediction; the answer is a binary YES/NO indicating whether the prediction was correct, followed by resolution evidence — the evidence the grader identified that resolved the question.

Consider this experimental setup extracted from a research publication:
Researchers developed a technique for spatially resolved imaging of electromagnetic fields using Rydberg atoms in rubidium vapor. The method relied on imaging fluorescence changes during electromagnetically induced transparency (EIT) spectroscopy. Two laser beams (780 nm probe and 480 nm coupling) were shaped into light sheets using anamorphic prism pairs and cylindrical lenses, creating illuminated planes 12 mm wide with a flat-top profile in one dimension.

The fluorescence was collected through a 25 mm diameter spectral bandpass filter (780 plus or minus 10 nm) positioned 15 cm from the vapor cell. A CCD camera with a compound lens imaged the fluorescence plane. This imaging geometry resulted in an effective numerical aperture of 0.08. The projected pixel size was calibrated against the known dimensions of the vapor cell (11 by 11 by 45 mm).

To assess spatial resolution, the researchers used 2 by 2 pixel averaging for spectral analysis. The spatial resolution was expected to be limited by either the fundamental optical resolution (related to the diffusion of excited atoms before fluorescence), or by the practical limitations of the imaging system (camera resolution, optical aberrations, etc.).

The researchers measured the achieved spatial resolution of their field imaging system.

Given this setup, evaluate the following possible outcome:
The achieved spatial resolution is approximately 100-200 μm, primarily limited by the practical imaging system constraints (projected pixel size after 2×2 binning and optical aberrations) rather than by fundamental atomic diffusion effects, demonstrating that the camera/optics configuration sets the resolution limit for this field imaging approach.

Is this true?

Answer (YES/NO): YES